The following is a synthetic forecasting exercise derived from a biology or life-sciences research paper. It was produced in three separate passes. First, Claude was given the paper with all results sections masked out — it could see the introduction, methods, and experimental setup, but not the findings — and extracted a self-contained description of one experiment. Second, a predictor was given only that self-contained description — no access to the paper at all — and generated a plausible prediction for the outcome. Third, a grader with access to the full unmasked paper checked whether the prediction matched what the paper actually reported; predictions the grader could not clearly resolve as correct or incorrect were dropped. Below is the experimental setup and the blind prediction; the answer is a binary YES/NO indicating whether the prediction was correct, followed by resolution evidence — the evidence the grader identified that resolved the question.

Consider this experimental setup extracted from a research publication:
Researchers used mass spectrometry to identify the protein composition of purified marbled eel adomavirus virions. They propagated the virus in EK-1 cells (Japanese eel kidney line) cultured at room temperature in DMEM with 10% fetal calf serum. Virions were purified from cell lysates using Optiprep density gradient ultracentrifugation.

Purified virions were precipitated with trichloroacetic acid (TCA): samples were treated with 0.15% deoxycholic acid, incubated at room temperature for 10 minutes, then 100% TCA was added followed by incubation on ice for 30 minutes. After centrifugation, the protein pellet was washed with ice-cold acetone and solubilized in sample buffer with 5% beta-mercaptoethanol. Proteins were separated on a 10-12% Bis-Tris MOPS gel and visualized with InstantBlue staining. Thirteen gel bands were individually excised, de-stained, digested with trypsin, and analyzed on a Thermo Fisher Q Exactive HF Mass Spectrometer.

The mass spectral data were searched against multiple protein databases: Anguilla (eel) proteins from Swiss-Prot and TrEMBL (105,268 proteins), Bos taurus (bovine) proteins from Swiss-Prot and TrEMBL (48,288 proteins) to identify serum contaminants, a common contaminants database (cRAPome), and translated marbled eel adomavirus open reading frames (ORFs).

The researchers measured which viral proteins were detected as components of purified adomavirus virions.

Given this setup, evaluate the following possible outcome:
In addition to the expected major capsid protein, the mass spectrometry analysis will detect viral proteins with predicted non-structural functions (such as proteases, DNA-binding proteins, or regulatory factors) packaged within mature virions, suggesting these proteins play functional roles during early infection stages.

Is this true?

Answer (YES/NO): NO